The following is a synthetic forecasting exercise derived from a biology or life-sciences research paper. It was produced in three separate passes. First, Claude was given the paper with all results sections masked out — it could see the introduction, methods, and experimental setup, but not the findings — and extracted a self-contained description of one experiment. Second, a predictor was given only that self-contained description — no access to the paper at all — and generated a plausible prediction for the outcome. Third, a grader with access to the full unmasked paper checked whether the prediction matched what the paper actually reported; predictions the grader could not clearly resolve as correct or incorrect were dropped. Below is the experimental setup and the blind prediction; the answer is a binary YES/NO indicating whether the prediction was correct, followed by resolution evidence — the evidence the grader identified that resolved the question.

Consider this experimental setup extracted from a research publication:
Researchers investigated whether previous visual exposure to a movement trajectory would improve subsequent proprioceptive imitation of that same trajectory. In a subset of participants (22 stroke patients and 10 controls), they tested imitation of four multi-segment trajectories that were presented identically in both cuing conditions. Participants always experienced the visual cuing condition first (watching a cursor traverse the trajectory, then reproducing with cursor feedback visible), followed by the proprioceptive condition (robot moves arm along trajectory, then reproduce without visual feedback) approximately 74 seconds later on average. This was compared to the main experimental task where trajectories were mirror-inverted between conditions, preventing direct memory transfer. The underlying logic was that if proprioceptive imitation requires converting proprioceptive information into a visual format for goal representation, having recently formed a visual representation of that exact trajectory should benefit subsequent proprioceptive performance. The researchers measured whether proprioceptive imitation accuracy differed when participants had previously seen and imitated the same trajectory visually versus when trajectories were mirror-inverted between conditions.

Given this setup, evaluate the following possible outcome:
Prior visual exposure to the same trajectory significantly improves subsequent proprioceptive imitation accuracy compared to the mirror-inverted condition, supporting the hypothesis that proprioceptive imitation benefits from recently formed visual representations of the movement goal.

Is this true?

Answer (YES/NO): NO